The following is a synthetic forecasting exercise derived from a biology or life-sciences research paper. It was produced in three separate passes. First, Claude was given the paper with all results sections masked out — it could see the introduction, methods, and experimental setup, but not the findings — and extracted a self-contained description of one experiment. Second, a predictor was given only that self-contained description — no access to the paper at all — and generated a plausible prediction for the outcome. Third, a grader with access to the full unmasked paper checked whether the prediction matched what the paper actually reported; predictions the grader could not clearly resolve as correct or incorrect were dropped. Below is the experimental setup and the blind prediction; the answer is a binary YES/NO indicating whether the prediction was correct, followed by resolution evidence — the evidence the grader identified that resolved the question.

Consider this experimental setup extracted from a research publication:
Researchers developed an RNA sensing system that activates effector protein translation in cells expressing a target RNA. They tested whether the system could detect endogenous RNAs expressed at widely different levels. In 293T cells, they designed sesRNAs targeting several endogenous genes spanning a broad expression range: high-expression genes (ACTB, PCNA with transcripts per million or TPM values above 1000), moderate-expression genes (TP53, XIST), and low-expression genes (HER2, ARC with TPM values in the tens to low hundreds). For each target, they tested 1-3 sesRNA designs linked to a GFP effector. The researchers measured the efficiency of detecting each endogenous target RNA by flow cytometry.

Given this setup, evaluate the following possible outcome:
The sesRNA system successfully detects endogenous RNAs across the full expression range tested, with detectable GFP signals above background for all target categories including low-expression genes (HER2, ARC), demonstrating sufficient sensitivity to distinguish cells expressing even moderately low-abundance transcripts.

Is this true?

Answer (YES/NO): YES